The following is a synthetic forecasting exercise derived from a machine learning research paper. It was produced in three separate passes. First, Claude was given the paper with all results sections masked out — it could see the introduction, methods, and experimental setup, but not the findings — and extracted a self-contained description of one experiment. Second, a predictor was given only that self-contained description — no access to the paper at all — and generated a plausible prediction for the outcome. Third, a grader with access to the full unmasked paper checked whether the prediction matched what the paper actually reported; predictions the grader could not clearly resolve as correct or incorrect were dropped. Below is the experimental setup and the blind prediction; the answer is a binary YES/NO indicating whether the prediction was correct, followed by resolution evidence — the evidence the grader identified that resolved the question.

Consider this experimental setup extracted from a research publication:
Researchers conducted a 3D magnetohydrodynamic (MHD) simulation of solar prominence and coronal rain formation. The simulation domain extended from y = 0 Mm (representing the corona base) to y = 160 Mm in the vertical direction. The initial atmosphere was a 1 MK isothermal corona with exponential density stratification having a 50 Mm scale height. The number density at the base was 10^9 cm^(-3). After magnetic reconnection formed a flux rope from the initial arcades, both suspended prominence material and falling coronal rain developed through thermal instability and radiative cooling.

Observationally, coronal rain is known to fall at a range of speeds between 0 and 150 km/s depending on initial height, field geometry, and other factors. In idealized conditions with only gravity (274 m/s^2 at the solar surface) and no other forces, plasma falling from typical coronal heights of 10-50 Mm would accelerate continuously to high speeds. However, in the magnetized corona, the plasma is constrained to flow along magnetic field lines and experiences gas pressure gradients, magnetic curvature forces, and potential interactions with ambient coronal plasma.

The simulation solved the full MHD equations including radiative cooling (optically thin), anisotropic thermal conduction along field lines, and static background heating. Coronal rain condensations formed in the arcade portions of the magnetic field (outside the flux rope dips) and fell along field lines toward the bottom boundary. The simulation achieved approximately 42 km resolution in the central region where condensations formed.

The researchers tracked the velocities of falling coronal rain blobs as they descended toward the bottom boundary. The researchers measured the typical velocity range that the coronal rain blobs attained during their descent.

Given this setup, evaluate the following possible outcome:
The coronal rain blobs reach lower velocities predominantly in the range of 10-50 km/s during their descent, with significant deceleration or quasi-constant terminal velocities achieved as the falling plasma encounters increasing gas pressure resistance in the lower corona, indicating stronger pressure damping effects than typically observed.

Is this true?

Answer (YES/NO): NO